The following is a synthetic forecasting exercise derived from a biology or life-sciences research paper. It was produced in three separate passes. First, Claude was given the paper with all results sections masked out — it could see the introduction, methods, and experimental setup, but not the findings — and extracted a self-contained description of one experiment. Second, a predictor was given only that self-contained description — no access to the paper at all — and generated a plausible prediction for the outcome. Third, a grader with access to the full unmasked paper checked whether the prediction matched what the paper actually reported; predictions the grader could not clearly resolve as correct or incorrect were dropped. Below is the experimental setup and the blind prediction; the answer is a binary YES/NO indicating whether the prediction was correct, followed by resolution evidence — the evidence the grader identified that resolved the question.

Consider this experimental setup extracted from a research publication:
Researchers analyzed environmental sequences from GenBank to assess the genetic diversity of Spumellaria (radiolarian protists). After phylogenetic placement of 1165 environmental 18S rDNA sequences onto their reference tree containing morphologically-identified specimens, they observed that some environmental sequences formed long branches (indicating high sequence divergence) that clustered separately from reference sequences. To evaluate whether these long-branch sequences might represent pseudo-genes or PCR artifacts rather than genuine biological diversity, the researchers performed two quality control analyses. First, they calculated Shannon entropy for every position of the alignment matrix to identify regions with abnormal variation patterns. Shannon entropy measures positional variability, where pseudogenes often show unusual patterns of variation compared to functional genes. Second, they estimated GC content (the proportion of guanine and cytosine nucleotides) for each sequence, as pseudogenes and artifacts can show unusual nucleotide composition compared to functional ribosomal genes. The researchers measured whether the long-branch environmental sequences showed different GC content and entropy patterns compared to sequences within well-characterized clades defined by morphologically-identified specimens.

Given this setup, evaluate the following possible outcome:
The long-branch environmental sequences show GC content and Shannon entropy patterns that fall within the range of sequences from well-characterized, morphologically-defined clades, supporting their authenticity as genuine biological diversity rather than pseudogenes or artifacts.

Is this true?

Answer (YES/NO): YES